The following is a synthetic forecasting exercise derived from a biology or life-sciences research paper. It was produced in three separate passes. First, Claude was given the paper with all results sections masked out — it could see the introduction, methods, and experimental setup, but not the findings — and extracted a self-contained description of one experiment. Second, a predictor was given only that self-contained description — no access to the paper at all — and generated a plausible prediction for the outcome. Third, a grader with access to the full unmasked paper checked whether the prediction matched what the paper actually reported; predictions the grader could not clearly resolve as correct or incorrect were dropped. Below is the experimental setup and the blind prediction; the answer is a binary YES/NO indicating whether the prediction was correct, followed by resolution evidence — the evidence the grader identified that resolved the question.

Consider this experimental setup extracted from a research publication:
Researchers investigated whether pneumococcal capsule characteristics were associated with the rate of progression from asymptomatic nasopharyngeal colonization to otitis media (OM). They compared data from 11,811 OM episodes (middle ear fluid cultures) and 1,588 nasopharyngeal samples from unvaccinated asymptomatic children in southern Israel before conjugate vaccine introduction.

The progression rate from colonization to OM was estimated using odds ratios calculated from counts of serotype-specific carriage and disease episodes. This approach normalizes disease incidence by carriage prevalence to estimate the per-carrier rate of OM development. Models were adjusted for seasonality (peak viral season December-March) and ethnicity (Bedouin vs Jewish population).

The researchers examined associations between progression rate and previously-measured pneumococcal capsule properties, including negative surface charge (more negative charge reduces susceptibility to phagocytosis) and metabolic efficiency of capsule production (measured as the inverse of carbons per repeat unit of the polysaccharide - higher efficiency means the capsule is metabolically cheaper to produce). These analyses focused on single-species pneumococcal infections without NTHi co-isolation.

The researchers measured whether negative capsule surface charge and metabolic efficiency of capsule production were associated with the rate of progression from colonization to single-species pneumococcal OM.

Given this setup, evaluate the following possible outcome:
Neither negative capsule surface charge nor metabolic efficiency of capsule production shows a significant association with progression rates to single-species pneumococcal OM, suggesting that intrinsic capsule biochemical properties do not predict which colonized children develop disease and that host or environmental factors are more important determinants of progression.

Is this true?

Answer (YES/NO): NO